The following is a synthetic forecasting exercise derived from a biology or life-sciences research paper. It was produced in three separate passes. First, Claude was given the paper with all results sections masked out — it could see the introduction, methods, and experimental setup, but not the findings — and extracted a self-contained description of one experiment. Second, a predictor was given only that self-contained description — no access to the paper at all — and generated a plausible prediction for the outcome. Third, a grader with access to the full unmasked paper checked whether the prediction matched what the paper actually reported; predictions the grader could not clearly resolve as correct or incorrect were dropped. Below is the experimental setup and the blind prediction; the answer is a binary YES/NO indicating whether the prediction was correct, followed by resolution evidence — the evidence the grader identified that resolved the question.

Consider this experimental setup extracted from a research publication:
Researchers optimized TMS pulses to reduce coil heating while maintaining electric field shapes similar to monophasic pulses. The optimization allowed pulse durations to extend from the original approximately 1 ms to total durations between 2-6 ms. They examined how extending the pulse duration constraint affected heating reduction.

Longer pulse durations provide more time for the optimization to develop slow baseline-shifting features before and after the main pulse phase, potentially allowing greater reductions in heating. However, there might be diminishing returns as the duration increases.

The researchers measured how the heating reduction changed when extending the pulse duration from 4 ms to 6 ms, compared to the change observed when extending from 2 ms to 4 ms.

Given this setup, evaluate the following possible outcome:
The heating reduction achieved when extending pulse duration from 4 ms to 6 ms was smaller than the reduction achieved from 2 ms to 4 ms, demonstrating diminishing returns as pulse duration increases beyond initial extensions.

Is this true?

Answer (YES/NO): YES